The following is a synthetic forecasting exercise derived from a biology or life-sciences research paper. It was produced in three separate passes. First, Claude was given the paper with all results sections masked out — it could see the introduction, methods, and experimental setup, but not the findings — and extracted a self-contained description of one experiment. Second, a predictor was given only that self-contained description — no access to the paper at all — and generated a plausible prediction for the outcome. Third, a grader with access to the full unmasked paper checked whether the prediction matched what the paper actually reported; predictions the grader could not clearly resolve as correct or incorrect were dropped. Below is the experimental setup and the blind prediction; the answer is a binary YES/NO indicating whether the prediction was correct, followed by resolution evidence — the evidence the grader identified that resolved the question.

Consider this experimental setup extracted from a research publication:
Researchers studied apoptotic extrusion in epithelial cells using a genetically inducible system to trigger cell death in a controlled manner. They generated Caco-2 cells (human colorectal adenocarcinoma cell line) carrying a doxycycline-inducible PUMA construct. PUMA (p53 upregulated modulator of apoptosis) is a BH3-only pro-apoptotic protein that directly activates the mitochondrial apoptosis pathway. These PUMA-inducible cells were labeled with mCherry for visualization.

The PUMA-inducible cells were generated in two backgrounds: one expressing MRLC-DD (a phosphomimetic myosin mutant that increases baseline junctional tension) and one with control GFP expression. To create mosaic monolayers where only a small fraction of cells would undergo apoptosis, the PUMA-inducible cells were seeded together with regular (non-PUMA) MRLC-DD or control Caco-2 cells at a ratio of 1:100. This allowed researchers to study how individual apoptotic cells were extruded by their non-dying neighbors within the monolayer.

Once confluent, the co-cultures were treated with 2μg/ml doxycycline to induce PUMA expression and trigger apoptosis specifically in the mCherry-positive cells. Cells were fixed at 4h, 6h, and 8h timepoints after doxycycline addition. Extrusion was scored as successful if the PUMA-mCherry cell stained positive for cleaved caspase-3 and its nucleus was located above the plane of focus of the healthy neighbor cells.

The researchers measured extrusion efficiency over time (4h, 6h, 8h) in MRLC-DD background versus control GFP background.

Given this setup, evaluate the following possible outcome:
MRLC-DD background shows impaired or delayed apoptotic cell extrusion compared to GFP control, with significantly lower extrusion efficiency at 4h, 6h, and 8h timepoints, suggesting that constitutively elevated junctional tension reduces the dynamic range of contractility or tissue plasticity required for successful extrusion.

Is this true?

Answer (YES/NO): YES